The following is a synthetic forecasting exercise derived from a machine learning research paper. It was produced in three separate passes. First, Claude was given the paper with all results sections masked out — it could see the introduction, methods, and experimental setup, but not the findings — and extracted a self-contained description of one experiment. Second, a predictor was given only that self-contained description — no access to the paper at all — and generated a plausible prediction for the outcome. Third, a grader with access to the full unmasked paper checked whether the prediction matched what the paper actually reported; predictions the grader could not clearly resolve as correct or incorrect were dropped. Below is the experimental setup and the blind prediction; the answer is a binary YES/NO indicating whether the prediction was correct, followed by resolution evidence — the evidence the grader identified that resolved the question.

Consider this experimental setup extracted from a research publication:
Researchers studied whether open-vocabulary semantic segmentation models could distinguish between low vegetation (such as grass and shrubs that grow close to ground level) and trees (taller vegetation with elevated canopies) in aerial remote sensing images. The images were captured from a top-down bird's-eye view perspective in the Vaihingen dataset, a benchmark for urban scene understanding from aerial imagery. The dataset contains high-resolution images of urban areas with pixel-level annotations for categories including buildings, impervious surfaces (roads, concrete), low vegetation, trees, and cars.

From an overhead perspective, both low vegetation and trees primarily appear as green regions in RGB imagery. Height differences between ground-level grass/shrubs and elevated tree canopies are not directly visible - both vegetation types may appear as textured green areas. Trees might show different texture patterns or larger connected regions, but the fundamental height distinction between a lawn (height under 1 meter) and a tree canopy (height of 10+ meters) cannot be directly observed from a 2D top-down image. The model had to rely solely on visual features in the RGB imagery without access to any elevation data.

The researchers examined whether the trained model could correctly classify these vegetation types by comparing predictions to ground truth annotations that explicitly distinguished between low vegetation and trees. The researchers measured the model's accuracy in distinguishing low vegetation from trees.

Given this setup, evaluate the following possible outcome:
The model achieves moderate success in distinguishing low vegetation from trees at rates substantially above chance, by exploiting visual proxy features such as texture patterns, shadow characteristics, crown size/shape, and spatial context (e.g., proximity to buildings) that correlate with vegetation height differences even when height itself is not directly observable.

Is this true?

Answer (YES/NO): NO